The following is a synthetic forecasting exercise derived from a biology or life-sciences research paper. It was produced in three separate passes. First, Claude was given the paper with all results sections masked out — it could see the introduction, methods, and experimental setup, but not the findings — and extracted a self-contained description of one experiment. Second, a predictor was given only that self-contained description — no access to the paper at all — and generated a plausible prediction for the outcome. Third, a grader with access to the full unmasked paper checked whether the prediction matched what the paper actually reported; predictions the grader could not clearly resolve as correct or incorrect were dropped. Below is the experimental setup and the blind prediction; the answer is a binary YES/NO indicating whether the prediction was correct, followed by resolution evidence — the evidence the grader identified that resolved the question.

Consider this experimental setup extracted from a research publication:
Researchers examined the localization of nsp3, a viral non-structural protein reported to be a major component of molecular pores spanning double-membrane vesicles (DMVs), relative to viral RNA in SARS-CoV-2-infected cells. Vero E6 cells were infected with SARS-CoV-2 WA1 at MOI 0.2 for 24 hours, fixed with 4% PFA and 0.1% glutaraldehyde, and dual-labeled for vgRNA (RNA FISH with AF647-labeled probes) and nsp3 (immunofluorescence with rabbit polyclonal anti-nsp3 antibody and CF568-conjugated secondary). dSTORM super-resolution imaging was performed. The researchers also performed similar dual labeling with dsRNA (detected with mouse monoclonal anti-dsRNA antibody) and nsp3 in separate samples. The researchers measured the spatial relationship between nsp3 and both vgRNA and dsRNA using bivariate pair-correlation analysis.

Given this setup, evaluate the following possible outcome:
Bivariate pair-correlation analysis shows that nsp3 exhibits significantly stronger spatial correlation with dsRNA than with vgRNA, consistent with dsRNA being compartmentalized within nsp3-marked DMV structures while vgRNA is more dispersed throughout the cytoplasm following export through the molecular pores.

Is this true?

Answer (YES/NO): NO